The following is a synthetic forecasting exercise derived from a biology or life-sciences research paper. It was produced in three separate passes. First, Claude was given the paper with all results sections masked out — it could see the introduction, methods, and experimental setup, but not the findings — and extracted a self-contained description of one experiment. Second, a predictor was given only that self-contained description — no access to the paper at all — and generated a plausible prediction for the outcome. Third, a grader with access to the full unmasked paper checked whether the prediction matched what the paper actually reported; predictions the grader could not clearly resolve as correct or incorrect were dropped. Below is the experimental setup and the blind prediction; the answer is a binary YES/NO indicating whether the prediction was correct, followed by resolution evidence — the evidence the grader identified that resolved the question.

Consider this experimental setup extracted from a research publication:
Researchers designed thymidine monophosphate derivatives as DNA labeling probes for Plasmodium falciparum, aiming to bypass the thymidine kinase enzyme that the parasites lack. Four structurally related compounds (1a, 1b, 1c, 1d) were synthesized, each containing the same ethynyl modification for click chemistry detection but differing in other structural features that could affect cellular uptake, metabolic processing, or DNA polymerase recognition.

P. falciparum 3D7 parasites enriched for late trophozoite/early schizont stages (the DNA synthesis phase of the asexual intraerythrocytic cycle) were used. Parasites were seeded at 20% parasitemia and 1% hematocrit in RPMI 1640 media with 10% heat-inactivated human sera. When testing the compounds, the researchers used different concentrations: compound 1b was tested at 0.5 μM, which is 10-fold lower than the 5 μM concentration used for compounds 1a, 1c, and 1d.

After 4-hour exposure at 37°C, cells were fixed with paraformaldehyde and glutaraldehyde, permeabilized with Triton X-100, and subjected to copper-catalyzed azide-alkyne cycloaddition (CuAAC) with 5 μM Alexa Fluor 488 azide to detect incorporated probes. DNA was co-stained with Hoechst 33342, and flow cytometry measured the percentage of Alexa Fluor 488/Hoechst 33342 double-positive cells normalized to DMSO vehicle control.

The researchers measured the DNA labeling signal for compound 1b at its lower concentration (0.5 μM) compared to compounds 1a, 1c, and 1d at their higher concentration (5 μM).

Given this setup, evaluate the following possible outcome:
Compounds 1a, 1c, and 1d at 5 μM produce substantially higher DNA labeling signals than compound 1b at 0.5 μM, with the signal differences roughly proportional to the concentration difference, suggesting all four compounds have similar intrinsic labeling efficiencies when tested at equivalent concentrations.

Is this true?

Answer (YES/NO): NO